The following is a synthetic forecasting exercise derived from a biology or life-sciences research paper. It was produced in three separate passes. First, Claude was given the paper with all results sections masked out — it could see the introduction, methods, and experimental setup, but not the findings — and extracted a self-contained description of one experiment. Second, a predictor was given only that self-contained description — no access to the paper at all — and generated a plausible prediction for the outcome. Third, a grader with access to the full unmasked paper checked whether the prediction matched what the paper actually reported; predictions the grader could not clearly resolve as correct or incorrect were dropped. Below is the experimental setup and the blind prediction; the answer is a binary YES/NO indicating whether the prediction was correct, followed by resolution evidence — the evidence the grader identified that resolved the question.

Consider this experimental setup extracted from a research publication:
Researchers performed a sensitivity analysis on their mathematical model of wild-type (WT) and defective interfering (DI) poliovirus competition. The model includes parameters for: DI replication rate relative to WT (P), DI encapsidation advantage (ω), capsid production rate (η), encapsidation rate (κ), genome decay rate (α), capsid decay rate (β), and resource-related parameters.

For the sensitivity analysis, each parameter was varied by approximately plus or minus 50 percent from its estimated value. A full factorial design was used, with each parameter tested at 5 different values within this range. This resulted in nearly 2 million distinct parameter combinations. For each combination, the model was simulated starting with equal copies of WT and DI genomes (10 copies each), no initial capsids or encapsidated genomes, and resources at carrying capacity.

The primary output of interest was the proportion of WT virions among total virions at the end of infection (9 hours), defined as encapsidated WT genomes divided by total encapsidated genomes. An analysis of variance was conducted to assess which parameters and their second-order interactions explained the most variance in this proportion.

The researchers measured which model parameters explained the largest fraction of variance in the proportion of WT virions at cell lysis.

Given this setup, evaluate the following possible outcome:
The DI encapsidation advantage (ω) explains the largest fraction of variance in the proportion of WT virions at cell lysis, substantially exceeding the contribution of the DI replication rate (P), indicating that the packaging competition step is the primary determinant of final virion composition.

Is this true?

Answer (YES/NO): NO